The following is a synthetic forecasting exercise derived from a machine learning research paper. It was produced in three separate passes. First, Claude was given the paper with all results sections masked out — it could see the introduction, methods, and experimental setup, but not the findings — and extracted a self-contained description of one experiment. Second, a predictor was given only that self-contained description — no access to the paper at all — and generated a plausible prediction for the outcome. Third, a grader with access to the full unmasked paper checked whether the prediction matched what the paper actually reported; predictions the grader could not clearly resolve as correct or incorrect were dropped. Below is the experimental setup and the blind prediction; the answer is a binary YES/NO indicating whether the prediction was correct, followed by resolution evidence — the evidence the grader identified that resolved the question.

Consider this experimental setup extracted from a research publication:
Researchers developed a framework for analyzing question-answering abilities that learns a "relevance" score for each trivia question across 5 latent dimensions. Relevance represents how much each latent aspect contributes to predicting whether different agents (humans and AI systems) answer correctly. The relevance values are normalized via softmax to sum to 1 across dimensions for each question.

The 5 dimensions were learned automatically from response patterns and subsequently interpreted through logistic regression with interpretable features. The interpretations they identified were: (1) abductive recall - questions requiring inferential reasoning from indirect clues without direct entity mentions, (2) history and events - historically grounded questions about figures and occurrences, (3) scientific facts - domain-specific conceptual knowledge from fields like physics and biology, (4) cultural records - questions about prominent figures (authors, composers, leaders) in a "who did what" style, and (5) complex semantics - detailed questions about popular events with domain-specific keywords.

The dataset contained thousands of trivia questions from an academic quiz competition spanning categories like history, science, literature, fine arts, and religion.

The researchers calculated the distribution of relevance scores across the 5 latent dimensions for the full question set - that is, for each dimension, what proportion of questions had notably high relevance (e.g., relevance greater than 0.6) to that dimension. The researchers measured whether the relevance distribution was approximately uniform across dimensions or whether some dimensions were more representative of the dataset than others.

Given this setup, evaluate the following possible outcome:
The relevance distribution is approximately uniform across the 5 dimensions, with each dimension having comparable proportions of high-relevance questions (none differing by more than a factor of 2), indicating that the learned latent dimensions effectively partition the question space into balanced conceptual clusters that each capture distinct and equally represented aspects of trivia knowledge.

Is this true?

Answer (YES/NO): NO